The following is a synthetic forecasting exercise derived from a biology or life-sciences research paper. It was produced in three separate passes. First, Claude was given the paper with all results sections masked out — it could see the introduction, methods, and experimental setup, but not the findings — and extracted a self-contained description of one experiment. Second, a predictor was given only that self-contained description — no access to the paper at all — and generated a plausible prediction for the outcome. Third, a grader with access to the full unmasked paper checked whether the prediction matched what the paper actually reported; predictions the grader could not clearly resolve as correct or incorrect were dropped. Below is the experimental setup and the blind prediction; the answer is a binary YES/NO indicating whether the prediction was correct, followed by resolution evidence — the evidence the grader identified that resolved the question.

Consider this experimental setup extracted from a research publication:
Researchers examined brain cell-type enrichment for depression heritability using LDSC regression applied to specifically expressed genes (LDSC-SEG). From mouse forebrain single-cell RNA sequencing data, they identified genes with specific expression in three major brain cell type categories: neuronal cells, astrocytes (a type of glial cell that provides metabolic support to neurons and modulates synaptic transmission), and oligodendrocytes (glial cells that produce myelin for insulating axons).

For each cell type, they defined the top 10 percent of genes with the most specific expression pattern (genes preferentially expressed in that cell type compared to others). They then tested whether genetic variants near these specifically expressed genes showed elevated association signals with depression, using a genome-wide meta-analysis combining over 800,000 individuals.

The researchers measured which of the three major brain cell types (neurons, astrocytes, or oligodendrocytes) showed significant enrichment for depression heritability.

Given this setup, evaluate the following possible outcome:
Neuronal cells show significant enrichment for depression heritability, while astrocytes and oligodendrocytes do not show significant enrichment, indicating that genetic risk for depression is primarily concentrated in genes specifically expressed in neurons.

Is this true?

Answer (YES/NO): YES